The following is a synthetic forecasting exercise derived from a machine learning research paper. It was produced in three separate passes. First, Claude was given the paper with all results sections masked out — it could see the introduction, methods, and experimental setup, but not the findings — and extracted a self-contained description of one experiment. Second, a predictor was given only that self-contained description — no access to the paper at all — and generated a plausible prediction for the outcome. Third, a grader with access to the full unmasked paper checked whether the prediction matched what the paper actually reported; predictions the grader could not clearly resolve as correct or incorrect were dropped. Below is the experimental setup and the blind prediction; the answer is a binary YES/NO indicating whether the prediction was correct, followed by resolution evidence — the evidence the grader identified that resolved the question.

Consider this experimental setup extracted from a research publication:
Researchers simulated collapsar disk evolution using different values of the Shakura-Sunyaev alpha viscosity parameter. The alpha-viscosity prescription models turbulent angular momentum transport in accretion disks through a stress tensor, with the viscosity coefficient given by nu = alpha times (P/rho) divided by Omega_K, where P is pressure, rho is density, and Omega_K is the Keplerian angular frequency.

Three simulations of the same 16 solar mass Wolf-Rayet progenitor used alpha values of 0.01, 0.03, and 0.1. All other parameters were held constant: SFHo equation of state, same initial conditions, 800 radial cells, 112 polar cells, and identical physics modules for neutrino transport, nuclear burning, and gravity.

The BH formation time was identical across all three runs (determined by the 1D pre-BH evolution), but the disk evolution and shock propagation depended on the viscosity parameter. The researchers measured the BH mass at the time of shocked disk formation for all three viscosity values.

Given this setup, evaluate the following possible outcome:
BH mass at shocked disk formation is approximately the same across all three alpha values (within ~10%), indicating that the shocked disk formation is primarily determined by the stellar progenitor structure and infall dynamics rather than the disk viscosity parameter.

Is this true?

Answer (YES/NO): YES